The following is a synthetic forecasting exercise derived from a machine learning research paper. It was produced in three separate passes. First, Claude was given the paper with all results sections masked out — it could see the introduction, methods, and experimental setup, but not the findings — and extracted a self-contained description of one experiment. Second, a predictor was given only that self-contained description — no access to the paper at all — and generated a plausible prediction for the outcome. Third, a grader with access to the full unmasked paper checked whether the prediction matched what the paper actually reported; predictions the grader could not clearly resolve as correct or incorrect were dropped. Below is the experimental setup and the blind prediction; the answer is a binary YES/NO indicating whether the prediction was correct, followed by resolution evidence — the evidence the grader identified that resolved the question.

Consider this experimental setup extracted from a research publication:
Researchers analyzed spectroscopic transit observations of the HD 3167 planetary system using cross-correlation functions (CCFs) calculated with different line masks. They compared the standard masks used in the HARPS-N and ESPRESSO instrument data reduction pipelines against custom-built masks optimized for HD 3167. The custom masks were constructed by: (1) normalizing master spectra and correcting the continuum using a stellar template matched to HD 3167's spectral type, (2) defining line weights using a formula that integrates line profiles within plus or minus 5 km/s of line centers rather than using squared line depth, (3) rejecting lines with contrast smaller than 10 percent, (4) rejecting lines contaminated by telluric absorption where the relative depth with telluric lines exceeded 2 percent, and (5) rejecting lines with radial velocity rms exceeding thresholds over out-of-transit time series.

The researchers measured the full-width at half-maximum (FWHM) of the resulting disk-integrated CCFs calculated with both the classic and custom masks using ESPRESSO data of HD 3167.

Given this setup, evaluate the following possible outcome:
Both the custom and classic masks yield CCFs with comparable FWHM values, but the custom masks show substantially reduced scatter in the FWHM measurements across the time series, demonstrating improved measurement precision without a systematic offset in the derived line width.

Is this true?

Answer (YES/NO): NO